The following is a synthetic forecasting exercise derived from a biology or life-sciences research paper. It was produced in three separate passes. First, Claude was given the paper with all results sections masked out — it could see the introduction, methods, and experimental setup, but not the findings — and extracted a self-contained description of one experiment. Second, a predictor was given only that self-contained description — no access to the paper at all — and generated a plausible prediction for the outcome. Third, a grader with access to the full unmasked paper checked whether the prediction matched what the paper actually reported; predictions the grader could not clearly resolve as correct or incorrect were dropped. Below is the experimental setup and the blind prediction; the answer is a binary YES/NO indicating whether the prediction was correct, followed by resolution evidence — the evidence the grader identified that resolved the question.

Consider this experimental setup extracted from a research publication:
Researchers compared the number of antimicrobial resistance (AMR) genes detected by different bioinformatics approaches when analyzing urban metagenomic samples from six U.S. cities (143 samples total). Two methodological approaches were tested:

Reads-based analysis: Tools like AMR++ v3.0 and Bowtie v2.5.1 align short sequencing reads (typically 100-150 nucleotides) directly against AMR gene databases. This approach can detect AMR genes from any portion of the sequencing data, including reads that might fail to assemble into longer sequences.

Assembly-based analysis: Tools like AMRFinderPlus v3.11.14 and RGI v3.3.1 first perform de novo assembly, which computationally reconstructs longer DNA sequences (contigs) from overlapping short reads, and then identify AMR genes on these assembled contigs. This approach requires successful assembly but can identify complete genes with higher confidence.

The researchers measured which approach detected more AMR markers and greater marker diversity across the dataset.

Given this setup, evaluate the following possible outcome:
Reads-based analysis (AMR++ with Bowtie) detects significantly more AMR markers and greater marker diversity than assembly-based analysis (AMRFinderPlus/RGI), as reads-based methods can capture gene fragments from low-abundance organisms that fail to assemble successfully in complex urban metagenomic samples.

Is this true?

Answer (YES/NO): YES